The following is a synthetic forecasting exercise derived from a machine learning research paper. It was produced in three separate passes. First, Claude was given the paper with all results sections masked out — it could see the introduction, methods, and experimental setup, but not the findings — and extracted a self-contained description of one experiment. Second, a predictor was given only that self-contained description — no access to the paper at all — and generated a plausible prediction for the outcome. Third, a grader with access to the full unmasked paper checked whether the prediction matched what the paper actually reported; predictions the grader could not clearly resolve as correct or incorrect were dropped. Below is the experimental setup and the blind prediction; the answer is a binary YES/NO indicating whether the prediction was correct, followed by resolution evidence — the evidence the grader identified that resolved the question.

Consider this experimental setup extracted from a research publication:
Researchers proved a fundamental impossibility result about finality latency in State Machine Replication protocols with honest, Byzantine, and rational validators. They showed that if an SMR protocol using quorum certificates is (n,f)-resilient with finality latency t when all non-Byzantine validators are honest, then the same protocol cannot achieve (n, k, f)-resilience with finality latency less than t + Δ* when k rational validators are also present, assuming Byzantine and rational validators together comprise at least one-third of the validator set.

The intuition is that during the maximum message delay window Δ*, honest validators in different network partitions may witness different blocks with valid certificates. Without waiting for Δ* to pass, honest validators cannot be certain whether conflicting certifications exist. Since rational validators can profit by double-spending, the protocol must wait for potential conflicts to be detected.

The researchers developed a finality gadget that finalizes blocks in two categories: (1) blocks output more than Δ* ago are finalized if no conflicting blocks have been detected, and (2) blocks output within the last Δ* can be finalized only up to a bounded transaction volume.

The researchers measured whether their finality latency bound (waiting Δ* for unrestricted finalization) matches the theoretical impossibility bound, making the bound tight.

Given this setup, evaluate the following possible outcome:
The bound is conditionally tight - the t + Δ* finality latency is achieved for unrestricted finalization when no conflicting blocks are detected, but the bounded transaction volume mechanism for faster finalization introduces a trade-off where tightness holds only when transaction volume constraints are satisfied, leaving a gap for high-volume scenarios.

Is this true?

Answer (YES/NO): NO